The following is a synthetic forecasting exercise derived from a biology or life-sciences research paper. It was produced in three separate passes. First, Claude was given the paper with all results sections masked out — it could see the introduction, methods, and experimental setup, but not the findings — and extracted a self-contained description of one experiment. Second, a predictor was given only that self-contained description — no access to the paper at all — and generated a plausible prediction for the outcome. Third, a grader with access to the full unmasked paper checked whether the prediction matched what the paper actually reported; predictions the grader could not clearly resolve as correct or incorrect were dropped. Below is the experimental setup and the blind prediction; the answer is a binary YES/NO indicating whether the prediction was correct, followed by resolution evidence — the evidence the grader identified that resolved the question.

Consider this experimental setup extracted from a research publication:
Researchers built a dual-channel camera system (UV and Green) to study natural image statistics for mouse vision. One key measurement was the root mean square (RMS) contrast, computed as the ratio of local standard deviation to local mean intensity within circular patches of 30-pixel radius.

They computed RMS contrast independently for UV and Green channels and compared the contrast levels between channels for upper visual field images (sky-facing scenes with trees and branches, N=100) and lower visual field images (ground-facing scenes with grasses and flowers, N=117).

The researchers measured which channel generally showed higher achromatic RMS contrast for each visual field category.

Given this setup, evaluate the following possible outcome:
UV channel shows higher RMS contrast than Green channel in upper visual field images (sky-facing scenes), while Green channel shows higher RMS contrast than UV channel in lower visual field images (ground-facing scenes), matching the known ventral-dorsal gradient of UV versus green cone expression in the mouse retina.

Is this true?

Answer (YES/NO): NO